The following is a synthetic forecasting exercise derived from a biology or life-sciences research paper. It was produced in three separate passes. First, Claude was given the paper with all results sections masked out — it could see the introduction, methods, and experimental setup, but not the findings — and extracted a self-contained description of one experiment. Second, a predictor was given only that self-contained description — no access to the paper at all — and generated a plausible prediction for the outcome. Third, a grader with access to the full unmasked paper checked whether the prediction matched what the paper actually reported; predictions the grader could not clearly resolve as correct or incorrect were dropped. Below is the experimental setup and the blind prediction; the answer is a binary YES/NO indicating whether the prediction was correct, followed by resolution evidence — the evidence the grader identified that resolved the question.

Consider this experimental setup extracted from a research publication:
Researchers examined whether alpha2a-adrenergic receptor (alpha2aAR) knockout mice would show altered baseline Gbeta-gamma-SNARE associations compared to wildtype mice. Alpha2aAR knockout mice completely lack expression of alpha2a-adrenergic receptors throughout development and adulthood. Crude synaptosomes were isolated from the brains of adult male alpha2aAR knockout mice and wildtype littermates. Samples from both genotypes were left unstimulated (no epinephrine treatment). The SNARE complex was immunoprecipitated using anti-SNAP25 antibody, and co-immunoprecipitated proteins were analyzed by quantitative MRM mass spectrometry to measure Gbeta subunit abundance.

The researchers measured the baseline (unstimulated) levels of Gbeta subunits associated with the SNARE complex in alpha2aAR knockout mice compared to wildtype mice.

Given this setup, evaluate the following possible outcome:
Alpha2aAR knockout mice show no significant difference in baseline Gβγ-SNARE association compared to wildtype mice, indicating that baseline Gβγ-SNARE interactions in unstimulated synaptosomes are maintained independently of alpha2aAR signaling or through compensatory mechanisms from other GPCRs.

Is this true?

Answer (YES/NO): YES